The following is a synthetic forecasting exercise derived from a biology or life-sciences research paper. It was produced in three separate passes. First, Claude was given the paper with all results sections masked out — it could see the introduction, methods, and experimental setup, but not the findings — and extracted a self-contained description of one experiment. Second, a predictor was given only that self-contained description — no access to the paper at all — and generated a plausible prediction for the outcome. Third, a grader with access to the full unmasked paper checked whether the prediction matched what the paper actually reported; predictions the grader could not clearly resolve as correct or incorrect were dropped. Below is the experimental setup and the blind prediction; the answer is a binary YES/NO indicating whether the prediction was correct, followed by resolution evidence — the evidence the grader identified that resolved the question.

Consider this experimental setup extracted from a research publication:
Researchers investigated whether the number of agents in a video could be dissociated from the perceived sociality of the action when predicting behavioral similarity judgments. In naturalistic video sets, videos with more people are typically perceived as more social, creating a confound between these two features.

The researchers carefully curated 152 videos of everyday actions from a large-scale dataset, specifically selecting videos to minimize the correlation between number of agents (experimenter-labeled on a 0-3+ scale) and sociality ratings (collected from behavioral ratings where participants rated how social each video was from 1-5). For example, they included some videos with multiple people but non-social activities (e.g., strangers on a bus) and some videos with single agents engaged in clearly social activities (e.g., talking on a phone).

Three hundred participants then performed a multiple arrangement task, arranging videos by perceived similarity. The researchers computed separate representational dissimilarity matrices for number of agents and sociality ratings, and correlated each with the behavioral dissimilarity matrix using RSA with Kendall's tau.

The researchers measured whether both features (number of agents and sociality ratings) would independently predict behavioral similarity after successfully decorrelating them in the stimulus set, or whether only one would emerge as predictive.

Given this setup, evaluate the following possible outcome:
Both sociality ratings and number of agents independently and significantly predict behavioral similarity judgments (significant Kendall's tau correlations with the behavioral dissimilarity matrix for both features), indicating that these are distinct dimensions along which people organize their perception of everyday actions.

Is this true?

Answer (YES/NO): YES